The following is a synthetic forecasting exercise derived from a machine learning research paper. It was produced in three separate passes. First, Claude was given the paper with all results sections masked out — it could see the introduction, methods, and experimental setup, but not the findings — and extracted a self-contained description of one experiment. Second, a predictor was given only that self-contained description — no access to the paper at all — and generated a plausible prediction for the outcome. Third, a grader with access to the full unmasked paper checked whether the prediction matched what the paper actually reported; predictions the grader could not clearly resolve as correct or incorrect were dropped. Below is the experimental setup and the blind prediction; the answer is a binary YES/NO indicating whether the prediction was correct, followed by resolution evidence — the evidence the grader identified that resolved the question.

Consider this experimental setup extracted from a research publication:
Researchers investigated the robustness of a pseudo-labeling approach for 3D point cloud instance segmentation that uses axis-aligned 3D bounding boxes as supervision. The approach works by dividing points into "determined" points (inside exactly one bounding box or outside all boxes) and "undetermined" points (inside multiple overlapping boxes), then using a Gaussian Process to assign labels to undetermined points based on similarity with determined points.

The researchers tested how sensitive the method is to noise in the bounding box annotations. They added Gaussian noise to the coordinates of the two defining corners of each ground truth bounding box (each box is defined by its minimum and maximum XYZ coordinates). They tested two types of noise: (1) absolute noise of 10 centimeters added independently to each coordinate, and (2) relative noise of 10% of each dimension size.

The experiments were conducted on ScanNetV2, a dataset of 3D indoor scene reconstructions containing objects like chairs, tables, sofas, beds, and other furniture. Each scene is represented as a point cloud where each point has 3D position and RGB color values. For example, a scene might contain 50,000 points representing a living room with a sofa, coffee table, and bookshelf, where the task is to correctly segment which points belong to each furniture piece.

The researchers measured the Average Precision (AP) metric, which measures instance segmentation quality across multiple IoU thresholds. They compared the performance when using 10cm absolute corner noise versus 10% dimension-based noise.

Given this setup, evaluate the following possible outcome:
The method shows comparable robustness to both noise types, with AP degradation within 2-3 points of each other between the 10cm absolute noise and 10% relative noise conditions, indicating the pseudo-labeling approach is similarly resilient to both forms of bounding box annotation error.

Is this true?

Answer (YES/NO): NO